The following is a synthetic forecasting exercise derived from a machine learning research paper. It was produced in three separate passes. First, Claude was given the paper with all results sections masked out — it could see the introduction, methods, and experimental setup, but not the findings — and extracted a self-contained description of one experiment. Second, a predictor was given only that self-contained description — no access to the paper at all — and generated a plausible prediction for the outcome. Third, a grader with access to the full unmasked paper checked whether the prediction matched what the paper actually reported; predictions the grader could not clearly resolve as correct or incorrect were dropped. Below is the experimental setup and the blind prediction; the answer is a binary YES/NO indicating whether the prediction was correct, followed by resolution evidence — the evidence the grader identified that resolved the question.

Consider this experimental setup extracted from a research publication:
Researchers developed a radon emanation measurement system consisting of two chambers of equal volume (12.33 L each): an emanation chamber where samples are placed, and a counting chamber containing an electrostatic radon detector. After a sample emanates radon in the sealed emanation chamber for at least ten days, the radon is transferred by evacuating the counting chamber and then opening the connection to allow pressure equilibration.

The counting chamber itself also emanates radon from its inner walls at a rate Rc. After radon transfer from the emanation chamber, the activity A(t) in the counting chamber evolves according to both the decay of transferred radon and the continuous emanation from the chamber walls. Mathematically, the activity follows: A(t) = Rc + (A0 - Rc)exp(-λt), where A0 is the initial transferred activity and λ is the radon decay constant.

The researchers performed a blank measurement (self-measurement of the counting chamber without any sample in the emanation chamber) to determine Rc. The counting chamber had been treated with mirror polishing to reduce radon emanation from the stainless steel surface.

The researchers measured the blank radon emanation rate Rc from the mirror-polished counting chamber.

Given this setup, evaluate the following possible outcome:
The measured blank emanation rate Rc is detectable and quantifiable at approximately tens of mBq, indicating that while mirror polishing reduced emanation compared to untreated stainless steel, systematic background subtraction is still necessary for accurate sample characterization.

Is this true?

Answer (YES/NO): NO